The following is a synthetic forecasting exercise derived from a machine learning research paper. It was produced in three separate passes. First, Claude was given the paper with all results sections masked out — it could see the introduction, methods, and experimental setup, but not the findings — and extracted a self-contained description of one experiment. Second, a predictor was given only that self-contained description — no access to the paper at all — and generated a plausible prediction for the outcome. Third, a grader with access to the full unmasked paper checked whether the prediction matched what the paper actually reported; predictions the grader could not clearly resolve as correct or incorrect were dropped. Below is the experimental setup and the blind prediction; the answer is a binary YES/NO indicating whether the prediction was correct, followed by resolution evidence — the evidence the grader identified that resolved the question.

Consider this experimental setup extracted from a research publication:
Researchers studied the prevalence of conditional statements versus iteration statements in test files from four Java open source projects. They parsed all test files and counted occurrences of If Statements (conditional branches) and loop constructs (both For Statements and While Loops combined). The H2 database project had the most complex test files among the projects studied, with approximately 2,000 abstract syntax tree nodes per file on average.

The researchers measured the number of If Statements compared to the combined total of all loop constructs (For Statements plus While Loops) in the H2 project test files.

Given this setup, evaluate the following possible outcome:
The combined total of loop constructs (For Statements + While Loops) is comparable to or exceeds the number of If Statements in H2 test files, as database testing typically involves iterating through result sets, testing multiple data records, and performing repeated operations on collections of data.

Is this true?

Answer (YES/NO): YES